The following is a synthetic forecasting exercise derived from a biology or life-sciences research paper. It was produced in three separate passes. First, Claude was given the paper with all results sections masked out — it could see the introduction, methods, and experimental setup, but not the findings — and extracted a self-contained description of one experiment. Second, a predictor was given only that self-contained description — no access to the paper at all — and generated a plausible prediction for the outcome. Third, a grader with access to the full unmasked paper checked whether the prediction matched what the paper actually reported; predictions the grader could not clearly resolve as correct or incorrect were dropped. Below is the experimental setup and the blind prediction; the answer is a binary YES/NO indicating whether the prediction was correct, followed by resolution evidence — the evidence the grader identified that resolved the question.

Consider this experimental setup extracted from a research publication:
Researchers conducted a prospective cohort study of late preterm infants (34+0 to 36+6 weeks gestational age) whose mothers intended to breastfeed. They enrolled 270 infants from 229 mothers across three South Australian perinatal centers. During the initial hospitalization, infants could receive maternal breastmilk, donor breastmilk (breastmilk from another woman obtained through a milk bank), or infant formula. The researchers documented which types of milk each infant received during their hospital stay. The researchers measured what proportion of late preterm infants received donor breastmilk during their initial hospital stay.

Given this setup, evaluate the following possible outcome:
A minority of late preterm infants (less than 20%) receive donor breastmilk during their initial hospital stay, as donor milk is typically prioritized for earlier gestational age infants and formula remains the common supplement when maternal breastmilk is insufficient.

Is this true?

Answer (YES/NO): NO